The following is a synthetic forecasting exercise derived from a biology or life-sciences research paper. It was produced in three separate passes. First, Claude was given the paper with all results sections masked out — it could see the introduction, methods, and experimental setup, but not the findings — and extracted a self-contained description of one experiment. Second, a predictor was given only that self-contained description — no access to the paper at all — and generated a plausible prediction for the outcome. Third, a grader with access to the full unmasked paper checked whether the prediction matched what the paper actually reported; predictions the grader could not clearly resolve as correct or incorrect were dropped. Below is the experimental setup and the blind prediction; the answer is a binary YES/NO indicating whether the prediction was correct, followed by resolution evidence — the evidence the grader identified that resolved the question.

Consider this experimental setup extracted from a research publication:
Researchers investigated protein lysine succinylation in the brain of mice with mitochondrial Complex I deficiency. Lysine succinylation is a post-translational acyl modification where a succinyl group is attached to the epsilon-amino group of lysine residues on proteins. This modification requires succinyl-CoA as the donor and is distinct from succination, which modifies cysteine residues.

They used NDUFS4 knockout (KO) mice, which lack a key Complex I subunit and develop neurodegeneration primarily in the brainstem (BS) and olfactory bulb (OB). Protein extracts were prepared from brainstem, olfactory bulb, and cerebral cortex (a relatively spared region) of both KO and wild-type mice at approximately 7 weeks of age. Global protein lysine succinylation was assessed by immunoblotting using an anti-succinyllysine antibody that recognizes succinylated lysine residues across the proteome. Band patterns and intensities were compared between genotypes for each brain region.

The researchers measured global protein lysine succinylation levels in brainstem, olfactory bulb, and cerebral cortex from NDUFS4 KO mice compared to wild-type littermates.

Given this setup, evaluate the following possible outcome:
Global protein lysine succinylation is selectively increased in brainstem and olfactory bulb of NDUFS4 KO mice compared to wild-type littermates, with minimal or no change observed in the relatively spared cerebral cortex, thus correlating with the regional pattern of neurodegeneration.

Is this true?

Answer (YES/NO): NO